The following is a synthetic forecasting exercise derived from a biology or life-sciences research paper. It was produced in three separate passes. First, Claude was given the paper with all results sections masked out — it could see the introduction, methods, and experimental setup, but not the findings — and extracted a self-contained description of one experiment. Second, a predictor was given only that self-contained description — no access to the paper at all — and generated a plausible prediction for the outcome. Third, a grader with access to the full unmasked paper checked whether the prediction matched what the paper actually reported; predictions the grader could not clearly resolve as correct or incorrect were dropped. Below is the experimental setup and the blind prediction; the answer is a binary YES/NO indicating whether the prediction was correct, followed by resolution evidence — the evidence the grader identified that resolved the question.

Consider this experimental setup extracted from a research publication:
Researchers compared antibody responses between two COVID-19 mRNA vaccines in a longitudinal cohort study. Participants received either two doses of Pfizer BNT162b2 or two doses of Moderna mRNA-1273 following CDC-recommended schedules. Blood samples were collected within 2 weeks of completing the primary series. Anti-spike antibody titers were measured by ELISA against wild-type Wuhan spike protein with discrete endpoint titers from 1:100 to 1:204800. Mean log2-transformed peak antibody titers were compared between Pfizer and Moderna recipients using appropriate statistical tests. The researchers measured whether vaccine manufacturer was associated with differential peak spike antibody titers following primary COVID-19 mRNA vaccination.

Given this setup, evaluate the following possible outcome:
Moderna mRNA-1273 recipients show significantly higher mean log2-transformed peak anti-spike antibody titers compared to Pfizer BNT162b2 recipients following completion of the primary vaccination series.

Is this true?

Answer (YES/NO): NO